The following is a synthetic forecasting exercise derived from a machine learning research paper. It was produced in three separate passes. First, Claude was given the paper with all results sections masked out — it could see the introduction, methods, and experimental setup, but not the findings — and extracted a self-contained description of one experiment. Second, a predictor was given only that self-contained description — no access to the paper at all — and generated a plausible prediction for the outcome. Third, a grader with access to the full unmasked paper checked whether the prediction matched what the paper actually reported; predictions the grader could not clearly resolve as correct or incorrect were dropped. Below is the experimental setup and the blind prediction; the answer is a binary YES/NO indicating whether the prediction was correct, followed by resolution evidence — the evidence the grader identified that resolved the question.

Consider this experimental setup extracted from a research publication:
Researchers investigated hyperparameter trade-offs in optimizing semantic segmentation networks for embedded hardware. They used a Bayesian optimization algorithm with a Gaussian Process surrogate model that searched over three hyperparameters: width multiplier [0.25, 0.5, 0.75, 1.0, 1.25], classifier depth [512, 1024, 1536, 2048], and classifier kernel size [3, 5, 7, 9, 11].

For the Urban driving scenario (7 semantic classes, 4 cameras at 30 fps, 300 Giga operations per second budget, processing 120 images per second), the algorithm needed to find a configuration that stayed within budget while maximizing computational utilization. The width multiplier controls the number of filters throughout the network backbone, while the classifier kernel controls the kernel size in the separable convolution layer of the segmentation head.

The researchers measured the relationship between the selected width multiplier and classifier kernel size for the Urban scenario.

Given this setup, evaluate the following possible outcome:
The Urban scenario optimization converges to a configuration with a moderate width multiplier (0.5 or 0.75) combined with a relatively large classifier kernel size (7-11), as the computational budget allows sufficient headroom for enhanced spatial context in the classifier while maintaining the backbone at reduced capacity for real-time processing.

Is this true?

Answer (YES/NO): NO